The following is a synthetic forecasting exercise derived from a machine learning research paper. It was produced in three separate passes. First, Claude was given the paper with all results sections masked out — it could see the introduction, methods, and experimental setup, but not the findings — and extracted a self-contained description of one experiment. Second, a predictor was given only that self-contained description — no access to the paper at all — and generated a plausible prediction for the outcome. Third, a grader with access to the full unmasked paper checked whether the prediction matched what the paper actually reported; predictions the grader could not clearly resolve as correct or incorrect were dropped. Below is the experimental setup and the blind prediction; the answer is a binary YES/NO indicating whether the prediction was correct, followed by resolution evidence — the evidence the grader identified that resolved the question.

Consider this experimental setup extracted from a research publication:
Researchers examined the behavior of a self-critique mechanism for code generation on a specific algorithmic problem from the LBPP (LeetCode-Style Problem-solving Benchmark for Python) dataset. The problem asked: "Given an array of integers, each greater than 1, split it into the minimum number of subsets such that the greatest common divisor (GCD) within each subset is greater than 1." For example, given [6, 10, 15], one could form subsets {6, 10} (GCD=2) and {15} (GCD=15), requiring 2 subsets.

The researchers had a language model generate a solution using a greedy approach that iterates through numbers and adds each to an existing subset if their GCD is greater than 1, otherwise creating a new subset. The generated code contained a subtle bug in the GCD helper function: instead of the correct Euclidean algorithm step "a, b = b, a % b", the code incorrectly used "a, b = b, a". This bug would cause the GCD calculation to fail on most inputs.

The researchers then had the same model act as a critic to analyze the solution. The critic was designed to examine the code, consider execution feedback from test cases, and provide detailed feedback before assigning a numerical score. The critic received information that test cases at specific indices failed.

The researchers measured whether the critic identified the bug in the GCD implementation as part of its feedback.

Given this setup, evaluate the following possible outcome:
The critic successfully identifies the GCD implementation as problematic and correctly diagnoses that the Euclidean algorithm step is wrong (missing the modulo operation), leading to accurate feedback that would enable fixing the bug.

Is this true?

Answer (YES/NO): NO